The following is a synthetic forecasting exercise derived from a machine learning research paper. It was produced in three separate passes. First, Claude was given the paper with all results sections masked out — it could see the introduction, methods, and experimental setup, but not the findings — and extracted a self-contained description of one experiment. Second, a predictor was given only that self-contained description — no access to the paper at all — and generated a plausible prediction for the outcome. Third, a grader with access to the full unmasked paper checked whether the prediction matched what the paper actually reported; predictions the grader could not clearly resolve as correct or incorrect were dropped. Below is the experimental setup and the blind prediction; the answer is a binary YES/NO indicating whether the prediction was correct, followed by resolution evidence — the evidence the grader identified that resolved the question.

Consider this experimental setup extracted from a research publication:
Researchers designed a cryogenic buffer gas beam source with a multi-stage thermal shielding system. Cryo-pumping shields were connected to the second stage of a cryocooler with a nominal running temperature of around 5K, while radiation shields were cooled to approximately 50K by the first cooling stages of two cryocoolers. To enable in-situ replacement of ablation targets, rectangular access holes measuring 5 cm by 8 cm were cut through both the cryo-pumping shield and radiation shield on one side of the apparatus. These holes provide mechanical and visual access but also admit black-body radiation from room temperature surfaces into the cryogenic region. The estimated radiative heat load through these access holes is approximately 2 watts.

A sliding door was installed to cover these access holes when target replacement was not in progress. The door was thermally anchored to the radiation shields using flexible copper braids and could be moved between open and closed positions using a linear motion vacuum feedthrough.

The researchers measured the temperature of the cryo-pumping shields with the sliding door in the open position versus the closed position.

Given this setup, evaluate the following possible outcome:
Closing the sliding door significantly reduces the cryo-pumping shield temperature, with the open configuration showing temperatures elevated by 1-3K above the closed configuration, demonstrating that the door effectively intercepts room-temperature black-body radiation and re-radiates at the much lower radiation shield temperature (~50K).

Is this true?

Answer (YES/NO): YES